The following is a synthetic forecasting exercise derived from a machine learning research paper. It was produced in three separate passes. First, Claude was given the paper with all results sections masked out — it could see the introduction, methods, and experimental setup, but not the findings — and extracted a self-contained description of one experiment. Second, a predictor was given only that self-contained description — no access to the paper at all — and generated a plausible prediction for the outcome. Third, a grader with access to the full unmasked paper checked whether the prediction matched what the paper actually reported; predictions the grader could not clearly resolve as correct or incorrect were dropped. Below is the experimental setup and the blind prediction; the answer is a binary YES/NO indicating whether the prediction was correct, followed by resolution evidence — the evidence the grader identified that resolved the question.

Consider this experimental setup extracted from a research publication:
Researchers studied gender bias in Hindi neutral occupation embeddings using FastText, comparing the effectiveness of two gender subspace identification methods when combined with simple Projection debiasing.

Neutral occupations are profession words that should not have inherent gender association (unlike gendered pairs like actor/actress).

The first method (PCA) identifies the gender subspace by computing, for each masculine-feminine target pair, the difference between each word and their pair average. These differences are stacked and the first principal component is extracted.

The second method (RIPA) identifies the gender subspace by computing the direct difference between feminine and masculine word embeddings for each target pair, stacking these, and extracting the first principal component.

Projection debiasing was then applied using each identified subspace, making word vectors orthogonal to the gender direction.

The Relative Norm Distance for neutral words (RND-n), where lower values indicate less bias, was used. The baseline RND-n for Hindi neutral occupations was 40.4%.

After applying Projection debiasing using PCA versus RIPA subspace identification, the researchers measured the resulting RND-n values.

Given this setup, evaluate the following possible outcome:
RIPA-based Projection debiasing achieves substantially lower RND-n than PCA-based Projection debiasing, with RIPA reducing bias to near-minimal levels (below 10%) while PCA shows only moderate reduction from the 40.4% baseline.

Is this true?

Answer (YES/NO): YES